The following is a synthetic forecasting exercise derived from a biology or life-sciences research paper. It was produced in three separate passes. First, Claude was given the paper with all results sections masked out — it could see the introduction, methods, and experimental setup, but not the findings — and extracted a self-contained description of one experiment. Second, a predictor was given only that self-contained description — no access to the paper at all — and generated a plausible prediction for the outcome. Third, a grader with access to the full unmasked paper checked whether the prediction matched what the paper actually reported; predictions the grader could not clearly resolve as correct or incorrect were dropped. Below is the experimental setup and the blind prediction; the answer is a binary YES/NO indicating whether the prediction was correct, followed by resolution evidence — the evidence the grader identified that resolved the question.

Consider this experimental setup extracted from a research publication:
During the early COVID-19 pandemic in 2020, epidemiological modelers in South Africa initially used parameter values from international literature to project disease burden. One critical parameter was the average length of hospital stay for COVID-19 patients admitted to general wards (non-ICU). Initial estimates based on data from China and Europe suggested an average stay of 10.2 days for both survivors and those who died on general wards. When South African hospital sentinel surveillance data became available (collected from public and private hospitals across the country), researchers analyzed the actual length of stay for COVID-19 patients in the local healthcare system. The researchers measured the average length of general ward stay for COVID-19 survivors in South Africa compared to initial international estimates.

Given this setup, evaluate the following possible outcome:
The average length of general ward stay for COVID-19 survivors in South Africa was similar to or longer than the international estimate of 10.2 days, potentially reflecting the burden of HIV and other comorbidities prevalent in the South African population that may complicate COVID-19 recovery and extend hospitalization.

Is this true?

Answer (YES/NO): NO